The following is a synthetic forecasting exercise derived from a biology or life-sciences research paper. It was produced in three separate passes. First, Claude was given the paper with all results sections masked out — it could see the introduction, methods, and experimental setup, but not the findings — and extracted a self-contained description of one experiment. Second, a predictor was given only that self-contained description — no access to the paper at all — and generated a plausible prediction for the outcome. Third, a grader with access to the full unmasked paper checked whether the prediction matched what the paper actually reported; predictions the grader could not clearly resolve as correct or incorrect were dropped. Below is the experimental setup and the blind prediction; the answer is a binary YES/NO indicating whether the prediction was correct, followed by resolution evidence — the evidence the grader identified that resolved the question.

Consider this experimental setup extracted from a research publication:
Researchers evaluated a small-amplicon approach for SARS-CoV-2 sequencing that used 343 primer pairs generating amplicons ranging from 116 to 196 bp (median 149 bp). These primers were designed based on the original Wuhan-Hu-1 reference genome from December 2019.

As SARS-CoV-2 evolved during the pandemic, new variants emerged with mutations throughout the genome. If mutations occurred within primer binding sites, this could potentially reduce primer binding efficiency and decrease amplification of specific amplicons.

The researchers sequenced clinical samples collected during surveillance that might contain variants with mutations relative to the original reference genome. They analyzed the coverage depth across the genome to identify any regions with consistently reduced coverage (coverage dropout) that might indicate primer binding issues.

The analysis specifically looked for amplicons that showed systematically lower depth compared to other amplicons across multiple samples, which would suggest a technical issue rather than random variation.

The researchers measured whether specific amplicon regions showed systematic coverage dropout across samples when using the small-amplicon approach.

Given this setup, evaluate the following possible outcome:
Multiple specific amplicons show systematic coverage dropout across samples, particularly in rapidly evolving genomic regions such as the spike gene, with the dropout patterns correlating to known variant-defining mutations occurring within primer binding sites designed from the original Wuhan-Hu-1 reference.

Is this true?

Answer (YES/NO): NO